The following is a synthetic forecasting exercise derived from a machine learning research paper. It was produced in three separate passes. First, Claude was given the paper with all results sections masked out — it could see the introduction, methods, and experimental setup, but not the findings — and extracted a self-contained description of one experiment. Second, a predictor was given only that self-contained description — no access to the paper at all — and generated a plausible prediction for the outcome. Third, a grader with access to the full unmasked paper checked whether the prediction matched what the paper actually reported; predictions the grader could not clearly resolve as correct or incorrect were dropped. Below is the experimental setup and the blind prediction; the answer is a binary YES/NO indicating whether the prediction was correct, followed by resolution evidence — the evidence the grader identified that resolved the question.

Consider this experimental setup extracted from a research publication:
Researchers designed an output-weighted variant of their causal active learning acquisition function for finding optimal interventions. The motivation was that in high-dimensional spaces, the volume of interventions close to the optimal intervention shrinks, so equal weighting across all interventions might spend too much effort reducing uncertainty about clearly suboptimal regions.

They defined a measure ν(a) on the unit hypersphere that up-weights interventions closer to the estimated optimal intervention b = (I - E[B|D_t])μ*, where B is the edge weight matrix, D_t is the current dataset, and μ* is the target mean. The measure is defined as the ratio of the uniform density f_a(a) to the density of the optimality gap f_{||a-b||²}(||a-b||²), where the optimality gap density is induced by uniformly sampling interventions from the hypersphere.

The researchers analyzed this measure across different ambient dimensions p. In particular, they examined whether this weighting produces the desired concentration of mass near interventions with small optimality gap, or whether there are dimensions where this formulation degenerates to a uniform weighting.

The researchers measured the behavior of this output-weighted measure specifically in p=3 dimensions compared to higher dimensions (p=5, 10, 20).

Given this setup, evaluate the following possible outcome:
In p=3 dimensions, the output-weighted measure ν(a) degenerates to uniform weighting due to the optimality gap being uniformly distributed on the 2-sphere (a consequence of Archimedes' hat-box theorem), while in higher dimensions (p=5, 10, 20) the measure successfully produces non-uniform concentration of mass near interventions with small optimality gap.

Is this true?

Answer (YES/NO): YES